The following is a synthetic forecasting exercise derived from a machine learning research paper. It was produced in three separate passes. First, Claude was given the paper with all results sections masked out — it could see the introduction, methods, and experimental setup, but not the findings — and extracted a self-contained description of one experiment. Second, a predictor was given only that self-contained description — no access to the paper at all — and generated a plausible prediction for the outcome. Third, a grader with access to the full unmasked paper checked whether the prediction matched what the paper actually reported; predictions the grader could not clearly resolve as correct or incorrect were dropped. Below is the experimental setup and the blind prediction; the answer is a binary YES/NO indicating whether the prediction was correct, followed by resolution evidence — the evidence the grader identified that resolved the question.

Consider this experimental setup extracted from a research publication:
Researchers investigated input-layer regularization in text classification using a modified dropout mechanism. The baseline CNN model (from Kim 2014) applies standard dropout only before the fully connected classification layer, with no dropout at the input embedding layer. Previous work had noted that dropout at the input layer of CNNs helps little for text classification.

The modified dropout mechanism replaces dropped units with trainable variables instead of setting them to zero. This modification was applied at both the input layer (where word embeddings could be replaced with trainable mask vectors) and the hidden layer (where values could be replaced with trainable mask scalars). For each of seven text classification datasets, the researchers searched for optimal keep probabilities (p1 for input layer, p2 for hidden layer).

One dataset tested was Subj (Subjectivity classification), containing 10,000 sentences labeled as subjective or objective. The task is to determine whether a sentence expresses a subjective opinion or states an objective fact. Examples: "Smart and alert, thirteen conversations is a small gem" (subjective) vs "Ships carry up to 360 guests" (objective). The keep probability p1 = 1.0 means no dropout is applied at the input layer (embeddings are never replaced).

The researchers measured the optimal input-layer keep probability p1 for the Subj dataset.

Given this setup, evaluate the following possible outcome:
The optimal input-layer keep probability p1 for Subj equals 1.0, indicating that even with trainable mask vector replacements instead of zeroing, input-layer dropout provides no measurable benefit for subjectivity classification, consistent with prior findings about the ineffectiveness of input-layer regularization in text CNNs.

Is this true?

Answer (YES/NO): NO